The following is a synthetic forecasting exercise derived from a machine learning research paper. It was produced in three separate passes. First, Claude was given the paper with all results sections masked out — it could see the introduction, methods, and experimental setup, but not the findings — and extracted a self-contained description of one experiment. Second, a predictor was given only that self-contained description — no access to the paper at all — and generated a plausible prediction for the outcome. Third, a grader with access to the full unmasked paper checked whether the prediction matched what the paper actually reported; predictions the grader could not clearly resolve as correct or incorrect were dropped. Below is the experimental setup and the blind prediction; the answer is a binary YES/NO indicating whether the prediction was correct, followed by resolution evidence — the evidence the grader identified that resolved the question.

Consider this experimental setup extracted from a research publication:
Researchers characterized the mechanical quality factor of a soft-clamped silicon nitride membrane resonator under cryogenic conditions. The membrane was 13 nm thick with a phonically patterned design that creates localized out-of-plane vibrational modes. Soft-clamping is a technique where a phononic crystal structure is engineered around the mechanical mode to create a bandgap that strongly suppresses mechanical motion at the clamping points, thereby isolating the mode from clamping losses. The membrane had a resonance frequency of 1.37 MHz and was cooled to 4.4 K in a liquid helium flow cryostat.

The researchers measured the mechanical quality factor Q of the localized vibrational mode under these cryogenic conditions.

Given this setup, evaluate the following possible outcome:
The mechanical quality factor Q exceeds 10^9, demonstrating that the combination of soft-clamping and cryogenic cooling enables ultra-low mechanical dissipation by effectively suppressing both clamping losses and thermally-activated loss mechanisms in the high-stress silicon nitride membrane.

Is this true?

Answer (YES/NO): NO